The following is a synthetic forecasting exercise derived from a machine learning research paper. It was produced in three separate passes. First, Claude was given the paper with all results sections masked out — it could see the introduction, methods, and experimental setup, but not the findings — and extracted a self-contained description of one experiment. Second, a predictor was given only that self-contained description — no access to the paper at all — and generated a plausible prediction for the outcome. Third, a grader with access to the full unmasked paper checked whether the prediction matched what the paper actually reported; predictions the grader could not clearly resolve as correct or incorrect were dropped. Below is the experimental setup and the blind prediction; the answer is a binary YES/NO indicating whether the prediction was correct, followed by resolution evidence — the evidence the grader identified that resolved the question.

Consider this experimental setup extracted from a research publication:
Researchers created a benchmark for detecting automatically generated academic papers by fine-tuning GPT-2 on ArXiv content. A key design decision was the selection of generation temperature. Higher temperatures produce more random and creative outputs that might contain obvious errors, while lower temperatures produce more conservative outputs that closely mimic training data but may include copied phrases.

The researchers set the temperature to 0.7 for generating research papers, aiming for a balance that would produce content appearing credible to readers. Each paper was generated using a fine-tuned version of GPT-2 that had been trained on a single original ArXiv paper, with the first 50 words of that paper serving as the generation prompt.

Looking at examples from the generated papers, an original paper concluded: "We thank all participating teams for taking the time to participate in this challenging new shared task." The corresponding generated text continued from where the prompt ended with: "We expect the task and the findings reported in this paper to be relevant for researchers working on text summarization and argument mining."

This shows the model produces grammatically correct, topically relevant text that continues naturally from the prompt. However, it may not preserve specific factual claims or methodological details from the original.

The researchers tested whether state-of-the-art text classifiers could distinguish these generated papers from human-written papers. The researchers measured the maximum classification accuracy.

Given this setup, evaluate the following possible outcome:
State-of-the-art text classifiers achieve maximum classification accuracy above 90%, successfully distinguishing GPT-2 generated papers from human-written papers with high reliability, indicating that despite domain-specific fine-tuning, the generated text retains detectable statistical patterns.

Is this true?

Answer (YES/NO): NO